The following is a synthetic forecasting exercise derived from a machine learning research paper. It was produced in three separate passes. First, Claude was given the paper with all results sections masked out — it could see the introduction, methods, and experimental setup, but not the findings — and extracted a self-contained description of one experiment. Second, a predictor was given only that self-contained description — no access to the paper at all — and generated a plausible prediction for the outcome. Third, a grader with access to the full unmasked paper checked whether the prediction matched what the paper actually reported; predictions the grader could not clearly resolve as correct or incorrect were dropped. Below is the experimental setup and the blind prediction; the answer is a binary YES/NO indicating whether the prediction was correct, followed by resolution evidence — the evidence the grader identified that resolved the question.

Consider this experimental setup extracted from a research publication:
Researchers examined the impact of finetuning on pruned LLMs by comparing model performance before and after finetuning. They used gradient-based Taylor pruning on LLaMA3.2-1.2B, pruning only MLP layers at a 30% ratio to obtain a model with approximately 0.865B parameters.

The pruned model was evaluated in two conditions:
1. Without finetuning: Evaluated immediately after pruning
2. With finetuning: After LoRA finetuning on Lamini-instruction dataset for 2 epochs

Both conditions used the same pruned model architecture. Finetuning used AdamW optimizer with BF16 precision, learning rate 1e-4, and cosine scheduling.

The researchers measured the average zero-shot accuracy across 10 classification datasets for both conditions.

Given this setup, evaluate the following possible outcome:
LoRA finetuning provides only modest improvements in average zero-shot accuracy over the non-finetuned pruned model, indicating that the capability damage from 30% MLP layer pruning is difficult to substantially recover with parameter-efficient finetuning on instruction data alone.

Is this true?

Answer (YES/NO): YES